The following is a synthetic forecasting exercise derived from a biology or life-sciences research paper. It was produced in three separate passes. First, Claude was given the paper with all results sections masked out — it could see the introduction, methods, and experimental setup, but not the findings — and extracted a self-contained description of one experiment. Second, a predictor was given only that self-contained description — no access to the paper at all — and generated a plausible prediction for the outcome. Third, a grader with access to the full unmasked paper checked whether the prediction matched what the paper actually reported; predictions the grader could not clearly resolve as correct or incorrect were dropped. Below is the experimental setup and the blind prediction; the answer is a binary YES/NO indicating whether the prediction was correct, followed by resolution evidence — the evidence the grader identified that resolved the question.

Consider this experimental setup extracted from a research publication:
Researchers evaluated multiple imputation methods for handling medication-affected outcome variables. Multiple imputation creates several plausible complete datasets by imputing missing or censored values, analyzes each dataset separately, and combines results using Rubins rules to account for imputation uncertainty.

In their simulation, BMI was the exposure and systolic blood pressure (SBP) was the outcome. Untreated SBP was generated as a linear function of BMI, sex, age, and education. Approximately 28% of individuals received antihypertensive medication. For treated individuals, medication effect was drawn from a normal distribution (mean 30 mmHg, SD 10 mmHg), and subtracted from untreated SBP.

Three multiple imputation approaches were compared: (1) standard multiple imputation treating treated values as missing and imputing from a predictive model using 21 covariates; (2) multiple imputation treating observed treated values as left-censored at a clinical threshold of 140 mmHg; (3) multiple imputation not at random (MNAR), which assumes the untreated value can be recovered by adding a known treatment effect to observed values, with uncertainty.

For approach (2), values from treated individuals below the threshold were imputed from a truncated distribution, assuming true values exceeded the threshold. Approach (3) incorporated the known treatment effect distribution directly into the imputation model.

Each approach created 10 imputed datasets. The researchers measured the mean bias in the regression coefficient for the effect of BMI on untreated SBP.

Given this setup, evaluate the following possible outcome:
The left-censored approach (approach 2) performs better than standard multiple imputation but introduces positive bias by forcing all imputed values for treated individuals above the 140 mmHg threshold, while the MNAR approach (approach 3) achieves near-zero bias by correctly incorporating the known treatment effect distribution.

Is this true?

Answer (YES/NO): NO